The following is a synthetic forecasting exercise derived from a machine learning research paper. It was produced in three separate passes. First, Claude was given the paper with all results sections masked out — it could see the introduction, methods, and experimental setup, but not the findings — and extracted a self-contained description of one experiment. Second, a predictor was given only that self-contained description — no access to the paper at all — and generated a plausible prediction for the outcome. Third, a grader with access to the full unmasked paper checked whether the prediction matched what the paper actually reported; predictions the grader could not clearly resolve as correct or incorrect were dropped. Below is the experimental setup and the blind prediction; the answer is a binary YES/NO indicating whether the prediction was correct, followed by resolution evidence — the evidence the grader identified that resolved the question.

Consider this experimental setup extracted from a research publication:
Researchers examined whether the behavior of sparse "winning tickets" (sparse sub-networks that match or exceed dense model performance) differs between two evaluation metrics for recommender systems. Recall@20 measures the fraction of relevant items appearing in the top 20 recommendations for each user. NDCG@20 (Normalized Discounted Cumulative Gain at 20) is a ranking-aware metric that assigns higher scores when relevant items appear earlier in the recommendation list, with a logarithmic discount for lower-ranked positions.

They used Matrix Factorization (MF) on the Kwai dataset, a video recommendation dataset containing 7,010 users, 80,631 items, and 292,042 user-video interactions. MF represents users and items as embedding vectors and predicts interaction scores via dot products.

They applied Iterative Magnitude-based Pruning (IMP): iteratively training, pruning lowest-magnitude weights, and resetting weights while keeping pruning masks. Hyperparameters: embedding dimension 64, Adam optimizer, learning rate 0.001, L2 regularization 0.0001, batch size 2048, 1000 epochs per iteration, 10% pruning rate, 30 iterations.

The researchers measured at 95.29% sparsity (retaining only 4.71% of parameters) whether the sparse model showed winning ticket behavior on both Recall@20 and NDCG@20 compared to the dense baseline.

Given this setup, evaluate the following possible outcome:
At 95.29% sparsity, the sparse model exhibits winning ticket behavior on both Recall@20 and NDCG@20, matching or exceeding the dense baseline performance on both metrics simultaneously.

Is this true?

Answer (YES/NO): YES